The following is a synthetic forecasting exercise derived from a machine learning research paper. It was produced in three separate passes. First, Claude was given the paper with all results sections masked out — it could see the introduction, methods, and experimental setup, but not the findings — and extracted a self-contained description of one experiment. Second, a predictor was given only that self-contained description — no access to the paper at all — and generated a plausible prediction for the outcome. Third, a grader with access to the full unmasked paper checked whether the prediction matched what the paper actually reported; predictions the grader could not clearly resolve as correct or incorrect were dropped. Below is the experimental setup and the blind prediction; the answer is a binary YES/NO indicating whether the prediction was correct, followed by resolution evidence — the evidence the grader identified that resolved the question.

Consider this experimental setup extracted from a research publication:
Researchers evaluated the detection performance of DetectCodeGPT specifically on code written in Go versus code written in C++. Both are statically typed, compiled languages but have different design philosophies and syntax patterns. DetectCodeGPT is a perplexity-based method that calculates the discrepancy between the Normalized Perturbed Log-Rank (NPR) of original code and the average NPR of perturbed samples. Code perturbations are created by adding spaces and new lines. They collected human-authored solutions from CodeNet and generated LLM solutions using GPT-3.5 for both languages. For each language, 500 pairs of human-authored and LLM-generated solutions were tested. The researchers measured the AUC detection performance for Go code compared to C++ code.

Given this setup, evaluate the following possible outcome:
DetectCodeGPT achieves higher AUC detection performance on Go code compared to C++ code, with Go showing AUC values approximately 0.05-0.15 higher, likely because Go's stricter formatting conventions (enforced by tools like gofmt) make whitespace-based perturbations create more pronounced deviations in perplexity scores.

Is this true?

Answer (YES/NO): NO